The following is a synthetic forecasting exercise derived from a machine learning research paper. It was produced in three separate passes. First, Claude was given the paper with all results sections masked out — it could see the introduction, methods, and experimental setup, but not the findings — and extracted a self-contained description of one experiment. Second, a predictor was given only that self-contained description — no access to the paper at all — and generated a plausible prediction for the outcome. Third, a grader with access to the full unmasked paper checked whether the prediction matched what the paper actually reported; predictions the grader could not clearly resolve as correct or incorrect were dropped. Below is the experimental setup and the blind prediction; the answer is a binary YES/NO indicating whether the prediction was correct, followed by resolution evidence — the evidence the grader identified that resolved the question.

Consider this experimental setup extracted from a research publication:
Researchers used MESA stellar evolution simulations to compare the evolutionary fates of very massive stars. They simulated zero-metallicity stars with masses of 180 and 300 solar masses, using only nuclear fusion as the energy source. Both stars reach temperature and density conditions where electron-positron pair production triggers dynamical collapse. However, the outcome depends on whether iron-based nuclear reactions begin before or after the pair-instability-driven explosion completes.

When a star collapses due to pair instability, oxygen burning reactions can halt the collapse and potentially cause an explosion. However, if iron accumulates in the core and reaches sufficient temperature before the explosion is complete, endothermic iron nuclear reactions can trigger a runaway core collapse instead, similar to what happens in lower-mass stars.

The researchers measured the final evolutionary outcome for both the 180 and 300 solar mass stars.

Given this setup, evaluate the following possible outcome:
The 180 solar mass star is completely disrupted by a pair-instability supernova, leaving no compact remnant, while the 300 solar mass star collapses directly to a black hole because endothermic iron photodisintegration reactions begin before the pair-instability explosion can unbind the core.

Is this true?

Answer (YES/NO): YES